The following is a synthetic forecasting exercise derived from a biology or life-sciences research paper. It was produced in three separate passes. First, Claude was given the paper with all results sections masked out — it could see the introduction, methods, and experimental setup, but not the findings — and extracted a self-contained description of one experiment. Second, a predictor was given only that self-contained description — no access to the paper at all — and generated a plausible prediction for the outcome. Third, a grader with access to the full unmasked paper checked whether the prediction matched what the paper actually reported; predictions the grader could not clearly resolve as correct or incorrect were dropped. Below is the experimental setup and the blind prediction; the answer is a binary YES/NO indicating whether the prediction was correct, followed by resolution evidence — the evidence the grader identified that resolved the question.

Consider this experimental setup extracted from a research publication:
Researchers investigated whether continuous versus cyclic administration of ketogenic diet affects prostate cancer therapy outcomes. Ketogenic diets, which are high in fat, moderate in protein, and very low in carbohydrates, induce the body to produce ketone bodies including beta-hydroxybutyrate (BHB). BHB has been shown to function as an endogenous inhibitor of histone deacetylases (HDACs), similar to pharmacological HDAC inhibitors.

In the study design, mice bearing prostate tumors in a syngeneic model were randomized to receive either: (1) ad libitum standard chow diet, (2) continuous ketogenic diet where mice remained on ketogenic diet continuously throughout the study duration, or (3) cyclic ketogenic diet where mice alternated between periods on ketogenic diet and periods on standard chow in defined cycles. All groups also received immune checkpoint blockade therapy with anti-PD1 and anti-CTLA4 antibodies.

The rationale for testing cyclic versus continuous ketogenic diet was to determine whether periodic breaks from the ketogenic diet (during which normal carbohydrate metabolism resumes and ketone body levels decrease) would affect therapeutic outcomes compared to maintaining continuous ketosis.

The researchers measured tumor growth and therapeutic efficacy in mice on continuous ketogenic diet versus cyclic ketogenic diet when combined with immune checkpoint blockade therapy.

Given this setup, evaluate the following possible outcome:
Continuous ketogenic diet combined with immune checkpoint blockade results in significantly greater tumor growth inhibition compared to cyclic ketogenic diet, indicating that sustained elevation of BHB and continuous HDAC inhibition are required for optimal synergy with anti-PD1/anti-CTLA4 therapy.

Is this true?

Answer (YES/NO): NO